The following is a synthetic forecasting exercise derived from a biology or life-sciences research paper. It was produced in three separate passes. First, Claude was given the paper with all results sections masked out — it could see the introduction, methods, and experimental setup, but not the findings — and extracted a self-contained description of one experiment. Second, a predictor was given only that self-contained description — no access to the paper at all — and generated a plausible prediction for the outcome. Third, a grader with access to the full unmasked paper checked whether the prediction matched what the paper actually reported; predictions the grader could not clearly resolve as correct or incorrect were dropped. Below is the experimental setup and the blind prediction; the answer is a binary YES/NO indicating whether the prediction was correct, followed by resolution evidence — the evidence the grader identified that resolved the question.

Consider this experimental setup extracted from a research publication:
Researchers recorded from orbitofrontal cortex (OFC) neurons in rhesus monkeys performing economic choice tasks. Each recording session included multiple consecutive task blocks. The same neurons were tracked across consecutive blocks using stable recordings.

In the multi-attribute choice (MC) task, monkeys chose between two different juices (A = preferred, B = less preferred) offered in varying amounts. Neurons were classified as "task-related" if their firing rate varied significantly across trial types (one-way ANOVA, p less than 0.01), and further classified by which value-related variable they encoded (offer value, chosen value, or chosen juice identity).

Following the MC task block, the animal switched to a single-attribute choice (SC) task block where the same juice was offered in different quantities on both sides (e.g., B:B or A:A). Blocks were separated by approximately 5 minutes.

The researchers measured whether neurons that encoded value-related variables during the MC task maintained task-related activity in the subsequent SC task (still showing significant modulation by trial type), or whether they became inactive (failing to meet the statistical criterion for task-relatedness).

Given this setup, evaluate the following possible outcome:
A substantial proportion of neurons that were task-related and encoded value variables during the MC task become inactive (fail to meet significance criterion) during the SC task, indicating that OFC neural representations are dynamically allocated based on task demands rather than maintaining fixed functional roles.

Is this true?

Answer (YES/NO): YES